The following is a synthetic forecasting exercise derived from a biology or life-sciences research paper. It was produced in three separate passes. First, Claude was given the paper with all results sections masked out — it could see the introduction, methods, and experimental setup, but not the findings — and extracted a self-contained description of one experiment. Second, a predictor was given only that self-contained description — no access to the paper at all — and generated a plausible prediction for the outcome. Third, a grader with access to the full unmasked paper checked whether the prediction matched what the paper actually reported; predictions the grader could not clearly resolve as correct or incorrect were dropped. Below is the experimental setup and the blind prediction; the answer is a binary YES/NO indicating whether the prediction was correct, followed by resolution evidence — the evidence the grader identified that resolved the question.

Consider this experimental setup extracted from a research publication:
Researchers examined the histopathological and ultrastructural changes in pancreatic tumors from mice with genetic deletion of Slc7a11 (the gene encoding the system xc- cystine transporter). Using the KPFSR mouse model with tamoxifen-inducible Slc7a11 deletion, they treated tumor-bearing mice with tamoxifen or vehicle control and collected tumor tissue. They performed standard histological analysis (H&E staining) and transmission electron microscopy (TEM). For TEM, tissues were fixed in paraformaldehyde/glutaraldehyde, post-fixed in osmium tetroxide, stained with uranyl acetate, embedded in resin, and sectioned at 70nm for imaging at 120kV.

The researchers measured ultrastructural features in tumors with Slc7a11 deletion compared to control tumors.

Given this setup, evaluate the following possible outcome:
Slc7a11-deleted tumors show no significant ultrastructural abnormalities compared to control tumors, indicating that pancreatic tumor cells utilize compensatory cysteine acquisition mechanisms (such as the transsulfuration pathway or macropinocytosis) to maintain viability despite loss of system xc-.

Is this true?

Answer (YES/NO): NO